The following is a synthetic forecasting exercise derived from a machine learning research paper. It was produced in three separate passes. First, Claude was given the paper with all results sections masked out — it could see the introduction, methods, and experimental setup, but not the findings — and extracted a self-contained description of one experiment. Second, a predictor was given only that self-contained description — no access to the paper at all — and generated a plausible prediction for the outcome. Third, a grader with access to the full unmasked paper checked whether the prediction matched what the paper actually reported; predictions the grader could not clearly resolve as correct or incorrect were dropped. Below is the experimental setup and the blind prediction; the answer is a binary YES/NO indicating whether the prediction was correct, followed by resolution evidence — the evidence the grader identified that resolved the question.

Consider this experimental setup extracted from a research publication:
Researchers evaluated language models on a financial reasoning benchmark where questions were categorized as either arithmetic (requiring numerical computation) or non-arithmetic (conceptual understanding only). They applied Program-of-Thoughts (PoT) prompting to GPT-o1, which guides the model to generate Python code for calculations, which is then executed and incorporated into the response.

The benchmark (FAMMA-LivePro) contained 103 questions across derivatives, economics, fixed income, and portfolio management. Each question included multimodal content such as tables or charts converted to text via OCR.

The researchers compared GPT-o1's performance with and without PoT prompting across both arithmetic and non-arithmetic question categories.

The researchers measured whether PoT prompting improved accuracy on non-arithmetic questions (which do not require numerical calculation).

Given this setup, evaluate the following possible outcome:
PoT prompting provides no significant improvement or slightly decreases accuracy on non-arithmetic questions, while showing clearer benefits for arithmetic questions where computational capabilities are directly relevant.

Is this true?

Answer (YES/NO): YES